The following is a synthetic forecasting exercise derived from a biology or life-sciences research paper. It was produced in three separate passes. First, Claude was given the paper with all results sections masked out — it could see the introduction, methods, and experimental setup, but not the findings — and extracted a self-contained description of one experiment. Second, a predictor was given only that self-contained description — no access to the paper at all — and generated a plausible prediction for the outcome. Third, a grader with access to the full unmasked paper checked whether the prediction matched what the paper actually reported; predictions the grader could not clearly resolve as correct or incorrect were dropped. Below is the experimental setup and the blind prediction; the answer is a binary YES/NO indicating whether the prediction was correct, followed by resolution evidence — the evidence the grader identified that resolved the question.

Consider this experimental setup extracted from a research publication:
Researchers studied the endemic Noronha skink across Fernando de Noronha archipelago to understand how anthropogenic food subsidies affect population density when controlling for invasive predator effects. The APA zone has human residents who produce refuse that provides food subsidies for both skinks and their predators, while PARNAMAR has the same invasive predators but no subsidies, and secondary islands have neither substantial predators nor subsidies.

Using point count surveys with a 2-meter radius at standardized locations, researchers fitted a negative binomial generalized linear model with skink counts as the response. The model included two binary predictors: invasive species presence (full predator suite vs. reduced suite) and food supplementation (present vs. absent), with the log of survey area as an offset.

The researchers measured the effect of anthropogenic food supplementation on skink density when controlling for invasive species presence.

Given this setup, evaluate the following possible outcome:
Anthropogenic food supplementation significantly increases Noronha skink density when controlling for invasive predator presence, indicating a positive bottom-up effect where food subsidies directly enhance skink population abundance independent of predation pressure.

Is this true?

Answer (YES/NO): NO